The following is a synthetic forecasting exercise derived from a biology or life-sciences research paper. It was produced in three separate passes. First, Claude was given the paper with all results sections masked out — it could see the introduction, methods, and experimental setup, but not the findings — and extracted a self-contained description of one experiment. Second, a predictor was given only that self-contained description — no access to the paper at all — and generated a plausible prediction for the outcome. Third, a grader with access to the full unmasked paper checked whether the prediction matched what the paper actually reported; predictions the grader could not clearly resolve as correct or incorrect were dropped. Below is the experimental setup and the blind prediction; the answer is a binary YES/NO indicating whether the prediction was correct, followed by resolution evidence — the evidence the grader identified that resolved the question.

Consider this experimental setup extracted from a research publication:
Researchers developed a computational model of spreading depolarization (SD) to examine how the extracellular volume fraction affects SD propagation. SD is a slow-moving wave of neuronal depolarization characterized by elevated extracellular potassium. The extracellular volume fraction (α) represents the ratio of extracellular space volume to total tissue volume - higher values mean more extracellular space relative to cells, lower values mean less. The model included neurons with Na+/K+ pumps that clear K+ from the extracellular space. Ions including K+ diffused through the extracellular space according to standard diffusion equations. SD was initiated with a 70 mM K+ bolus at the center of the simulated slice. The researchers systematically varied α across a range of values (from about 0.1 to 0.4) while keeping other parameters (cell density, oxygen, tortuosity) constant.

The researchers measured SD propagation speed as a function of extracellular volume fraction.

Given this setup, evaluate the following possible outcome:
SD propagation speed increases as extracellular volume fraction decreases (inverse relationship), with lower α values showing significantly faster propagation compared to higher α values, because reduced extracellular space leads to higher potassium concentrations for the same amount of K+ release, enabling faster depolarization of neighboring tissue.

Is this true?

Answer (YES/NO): YES